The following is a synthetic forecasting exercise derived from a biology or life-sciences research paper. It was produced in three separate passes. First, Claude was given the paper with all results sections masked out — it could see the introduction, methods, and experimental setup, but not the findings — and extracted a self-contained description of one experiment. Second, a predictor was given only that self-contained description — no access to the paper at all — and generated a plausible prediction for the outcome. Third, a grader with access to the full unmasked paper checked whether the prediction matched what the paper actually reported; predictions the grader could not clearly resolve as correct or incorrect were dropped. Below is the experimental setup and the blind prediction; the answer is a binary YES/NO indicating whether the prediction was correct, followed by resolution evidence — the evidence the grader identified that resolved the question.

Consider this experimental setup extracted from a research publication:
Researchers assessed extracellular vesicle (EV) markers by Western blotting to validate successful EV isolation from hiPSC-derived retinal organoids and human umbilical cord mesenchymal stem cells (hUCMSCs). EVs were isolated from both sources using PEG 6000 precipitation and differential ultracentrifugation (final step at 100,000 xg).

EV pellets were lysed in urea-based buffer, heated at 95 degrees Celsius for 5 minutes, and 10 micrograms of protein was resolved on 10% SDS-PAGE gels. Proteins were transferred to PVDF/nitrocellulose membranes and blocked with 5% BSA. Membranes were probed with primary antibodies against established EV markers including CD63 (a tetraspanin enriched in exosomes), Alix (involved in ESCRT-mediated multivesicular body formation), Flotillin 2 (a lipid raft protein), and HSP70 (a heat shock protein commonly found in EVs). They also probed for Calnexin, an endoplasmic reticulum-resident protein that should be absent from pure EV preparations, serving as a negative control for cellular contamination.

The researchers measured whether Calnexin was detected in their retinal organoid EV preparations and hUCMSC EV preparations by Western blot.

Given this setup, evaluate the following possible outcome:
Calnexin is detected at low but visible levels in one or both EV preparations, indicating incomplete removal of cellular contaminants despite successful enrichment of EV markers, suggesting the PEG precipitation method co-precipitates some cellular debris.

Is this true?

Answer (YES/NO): YES